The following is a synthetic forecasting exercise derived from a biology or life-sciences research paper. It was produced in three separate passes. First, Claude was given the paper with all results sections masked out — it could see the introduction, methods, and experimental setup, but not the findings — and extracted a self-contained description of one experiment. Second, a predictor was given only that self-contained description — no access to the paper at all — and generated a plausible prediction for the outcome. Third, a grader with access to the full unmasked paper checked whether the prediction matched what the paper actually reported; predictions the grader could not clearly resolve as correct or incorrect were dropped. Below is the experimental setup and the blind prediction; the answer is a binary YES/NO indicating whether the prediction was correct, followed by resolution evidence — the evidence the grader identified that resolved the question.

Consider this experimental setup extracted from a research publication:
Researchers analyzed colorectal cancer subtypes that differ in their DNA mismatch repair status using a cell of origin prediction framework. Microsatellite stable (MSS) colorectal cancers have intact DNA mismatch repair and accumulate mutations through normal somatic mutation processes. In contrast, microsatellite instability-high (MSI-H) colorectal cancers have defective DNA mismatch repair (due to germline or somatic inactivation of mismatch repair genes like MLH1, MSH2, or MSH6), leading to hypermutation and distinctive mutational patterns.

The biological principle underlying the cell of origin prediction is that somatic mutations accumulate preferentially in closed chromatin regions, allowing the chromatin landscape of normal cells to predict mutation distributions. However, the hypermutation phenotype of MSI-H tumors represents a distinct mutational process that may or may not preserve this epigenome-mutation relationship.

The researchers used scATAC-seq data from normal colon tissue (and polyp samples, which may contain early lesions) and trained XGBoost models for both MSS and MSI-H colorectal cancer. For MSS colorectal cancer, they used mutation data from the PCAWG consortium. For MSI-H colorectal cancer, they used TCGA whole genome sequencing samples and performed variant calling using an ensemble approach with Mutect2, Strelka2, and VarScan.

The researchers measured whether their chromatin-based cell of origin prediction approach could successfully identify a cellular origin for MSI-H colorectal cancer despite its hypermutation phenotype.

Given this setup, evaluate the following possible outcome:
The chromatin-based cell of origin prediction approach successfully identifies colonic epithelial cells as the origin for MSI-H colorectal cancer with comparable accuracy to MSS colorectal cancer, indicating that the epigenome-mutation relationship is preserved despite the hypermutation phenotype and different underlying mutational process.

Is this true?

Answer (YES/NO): NO